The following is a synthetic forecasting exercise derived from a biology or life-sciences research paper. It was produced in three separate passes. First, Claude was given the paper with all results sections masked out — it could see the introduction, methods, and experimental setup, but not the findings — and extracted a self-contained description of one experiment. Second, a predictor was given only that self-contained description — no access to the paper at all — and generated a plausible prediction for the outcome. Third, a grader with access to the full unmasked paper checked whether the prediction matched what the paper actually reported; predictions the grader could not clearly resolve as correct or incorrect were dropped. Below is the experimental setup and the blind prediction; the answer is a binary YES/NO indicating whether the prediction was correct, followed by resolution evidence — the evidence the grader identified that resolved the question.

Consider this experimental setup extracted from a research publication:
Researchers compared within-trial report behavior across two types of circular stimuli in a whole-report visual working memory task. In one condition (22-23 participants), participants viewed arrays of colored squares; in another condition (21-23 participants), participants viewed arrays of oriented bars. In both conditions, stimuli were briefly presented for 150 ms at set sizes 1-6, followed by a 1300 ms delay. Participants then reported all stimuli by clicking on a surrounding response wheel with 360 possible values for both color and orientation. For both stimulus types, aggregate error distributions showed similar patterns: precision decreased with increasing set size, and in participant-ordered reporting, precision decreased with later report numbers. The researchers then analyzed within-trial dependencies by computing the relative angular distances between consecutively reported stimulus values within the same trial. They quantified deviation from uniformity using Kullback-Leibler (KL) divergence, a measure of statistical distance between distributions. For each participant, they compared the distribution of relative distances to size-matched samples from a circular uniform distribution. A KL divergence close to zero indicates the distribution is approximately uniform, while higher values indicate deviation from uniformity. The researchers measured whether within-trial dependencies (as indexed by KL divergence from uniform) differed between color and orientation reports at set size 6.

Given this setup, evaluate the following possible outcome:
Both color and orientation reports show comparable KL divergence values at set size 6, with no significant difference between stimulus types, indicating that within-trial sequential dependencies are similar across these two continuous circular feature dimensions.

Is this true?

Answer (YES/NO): NO